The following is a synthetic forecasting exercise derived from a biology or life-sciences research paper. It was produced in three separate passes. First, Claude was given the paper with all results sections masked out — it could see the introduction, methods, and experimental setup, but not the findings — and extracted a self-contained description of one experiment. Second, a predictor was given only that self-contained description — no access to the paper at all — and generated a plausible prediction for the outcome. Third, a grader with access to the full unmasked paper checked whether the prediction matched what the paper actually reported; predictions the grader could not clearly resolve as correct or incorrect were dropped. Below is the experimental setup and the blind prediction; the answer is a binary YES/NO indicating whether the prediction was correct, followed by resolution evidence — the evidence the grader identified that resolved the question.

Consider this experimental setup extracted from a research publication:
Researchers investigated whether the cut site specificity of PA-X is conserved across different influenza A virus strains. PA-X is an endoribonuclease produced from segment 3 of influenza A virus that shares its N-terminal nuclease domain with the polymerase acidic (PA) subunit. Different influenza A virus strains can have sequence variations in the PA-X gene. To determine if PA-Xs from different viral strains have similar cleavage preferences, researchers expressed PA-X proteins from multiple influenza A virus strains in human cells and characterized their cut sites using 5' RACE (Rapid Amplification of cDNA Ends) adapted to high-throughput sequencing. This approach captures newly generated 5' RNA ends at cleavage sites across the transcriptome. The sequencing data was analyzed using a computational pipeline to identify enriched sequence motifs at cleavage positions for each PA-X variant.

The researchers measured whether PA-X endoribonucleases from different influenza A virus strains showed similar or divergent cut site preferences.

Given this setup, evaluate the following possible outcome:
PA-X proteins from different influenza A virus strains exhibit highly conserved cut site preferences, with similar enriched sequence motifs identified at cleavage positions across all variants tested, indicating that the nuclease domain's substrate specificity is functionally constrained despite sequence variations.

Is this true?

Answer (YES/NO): YES